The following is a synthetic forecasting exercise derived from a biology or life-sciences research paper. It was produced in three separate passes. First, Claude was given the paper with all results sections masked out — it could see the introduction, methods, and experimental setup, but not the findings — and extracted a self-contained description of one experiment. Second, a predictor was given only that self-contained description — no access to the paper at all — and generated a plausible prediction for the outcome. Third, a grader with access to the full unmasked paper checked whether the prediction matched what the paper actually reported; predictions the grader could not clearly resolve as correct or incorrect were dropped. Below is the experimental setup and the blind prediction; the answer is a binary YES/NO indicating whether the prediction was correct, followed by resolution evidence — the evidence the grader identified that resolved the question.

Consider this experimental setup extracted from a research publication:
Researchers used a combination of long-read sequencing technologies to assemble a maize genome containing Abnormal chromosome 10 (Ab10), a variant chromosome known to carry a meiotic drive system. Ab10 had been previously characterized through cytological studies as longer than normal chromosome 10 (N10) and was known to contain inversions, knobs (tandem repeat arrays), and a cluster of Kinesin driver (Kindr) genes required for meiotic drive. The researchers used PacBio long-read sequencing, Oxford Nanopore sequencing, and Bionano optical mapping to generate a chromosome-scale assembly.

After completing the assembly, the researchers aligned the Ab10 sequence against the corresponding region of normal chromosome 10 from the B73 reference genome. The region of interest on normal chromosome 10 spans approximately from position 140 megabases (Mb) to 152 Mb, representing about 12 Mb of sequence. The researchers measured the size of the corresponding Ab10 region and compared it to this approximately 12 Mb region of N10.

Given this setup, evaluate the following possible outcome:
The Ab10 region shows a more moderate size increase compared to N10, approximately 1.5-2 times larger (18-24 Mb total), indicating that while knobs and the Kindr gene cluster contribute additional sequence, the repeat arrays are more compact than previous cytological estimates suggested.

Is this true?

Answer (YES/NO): NO